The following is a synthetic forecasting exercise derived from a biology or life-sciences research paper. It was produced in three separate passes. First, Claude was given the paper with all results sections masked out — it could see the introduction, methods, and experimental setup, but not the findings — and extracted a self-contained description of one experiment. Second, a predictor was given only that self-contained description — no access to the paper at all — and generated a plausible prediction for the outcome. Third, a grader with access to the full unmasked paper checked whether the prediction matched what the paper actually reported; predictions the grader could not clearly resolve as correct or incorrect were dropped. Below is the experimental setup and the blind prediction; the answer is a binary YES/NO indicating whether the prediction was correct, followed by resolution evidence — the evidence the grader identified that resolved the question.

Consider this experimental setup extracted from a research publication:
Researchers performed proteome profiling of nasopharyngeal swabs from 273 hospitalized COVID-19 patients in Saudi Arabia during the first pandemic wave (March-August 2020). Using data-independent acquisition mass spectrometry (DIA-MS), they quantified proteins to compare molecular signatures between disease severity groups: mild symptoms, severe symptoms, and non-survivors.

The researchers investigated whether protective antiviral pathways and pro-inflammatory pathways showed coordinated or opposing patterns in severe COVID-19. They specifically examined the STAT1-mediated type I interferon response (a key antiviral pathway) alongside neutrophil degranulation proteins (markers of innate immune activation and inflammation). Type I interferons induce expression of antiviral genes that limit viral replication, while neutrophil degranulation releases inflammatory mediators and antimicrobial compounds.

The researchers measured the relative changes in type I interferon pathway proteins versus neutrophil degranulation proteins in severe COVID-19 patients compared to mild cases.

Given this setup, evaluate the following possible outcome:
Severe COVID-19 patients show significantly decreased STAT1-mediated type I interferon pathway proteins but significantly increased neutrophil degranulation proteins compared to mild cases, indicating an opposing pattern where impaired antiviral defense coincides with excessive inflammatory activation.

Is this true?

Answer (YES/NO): YES